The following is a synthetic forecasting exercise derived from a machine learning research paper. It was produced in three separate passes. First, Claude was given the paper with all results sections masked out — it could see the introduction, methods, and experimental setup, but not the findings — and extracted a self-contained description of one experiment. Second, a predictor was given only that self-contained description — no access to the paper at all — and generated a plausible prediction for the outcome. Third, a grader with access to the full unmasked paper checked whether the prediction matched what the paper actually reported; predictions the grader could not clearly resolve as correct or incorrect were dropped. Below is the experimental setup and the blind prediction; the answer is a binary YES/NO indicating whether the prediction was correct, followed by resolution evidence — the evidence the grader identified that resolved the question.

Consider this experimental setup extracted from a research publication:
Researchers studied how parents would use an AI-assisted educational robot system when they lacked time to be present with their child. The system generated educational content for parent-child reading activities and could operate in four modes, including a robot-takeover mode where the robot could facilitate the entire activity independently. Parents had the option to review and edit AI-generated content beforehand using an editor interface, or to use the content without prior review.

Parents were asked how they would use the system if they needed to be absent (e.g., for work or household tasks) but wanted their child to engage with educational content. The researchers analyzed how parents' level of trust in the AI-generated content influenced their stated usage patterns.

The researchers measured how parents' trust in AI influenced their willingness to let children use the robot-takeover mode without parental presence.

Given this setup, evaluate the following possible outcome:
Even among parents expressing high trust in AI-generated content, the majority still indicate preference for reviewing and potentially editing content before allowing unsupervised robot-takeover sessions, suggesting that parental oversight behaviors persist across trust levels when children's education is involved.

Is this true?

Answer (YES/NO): NO